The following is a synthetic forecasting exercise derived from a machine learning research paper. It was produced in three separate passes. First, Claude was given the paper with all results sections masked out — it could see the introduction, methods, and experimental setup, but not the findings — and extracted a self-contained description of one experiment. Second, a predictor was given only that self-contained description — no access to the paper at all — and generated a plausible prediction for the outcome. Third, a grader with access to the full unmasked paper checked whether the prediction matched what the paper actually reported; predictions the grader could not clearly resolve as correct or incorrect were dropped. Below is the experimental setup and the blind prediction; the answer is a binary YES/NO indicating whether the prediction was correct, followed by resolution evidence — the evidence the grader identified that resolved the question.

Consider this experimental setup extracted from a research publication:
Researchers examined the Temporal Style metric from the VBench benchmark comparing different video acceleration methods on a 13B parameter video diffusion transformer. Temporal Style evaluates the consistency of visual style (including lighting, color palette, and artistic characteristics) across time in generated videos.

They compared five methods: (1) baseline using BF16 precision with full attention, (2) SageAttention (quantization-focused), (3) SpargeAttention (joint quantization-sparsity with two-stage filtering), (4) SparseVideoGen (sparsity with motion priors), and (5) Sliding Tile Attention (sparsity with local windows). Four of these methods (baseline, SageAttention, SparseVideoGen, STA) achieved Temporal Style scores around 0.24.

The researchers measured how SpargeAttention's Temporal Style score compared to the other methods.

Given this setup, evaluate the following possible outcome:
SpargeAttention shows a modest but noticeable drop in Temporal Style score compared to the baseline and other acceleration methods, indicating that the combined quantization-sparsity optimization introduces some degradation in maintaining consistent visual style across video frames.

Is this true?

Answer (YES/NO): NO